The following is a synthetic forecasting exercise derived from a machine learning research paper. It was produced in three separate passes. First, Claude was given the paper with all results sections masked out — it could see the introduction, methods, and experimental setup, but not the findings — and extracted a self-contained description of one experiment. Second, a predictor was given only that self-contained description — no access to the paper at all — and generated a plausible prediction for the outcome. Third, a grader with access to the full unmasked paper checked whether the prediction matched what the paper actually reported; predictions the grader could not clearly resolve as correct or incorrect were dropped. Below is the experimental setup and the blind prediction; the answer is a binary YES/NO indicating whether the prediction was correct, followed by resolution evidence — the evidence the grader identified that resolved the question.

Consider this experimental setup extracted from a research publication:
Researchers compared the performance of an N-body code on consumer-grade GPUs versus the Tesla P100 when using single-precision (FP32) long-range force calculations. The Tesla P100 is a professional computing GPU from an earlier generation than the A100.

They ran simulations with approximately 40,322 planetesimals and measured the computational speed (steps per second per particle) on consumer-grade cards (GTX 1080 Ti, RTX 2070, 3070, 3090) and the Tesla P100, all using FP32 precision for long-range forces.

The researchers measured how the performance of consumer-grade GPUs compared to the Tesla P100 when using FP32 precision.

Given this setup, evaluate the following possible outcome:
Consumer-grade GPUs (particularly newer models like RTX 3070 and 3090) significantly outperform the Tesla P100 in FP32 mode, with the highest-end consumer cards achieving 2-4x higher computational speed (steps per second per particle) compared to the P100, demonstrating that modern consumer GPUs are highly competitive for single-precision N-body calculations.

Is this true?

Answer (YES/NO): NO